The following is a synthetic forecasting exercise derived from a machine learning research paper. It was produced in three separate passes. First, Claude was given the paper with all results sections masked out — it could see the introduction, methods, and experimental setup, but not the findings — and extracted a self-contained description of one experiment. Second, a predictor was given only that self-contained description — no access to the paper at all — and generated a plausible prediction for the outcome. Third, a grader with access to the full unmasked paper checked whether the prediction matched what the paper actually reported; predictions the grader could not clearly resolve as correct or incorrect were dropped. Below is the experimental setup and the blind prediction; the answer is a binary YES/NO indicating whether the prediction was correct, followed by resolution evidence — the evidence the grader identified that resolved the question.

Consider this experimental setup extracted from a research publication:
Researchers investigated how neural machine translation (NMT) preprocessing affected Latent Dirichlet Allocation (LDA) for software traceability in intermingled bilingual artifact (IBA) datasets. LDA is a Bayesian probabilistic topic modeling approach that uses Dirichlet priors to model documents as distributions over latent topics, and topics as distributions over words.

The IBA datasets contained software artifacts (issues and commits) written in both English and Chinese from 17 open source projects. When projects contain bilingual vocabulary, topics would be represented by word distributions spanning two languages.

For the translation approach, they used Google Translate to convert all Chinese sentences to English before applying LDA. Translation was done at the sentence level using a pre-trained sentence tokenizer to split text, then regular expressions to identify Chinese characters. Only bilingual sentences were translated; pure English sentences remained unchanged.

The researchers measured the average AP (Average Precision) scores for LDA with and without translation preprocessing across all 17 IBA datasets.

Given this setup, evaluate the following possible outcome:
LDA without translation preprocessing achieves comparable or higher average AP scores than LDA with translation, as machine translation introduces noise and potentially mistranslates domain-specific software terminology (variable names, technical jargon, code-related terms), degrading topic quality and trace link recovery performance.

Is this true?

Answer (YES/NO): YES